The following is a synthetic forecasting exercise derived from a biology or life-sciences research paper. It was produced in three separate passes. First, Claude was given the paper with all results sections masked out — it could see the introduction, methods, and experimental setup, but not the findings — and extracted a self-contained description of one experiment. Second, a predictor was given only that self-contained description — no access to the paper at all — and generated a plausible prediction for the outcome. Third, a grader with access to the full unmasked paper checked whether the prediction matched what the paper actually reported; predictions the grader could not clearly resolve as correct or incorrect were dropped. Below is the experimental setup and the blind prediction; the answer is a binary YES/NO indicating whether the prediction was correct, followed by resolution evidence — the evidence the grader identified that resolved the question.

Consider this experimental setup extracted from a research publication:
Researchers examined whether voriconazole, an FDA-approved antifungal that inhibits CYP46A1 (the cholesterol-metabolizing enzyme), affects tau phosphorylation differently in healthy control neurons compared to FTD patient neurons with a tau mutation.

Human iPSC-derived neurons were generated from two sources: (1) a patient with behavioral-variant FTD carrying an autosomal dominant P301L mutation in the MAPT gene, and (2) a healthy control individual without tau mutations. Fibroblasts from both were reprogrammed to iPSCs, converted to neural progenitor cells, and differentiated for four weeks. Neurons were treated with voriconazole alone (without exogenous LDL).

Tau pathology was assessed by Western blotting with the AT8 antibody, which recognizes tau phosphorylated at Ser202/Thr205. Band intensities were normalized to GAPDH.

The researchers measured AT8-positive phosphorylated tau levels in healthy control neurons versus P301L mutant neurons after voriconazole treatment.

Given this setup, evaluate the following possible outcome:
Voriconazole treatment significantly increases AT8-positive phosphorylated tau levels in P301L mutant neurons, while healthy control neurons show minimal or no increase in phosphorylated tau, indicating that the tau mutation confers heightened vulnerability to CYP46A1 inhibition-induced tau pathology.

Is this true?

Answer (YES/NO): YES